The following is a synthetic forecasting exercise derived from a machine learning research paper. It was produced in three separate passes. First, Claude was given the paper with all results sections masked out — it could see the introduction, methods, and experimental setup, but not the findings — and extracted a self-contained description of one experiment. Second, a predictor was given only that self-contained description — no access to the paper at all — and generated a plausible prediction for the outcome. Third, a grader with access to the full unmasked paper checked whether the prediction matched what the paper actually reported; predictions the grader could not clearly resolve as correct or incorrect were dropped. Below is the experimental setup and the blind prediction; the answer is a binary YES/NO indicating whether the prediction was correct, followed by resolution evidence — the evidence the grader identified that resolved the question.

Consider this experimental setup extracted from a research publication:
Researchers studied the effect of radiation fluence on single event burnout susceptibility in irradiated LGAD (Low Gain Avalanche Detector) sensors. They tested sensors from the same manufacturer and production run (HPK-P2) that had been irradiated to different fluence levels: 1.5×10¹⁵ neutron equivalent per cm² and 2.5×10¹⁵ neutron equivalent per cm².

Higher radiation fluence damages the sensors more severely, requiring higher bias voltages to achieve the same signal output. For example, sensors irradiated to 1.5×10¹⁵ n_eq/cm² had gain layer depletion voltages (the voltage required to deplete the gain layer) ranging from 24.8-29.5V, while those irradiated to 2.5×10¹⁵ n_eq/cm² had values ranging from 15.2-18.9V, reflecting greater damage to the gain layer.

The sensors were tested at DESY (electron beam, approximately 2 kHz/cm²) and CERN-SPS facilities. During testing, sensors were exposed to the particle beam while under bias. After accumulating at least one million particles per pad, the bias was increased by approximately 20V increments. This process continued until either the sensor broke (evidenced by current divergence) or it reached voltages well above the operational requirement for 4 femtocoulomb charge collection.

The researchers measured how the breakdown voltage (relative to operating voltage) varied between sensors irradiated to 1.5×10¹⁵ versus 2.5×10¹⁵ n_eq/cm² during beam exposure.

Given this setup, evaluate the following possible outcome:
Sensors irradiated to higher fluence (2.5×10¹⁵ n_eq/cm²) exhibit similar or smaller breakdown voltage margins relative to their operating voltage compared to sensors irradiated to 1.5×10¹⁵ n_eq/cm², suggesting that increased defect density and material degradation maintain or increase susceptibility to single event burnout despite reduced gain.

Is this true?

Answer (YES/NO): YES